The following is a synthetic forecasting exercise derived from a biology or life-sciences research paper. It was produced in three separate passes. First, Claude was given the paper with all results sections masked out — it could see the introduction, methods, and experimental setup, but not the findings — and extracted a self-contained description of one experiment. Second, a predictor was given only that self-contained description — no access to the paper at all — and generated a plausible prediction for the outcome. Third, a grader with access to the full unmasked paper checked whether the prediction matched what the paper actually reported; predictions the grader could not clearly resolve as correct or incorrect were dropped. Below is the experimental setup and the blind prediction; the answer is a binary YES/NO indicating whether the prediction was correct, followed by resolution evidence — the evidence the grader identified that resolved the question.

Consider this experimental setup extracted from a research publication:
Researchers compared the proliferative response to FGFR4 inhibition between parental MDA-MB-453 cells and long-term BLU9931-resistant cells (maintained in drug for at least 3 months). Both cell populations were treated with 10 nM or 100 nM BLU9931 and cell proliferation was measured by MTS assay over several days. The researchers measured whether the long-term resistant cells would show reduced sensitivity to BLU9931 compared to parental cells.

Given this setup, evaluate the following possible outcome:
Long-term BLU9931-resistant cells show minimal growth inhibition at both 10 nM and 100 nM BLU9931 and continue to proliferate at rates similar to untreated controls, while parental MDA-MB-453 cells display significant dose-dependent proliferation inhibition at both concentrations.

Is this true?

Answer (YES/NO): NO